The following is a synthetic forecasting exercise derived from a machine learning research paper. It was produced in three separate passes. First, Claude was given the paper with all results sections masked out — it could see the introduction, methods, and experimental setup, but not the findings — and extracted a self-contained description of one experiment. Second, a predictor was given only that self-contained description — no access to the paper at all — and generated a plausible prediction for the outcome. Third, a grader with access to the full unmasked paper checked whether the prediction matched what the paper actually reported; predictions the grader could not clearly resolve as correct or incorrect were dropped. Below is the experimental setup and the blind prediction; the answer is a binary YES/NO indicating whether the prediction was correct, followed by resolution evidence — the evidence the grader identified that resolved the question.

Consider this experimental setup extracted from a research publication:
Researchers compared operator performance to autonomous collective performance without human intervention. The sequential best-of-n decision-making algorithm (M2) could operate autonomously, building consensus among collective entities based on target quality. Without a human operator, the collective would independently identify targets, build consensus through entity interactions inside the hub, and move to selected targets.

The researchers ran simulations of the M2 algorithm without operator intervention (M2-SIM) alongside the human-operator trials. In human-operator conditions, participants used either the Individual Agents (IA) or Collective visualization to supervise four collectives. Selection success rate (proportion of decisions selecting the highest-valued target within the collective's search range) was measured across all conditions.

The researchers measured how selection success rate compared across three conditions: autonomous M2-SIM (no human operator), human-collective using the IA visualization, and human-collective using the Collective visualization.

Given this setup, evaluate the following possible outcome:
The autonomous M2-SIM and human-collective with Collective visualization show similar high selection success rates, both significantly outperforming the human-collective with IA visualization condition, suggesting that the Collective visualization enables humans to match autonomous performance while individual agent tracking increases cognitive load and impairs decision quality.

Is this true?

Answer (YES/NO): NO